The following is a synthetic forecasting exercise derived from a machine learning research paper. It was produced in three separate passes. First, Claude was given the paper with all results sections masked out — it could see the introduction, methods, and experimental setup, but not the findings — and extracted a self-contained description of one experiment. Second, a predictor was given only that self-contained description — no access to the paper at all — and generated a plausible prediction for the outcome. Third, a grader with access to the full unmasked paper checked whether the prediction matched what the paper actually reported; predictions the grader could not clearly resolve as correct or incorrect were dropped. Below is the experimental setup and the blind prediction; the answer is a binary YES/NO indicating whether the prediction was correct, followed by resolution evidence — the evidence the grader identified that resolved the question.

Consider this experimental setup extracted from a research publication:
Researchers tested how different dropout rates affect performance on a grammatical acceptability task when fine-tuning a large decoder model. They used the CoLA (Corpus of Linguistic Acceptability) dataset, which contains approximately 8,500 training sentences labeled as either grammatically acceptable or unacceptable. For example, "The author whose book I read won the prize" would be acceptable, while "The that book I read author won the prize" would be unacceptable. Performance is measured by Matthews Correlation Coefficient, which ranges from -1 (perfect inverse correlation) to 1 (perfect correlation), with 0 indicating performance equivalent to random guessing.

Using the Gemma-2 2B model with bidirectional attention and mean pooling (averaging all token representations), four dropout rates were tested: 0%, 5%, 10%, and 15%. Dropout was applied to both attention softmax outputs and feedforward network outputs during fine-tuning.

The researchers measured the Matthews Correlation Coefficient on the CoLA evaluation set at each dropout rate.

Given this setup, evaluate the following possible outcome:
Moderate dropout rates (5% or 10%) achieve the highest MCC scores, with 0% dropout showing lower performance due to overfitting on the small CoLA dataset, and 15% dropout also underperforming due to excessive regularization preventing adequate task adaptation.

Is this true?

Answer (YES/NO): NO